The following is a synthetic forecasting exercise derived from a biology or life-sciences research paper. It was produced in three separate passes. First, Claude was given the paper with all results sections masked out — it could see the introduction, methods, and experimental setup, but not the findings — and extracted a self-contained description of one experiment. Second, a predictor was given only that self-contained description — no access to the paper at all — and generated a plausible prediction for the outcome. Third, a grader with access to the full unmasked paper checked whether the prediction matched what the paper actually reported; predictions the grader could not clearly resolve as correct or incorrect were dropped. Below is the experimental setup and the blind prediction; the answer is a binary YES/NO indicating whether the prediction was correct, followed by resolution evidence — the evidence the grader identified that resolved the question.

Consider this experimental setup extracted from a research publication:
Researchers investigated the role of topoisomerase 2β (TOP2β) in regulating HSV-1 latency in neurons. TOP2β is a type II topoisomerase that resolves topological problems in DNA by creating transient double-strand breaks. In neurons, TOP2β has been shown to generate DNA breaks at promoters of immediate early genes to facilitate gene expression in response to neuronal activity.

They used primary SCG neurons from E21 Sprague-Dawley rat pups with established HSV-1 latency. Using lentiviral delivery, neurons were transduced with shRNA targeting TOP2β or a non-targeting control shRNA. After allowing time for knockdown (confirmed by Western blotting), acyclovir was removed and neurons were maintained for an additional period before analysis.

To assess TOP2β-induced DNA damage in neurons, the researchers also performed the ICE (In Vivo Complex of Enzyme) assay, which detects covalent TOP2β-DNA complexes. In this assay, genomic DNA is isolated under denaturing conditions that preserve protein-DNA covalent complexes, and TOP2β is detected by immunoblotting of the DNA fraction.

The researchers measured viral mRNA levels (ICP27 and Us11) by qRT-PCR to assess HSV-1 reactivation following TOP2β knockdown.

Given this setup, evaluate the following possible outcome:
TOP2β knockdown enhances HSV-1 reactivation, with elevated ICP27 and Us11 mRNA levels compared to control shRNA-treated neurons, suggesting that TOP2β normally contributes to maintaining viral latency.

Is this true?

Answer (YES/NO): NO